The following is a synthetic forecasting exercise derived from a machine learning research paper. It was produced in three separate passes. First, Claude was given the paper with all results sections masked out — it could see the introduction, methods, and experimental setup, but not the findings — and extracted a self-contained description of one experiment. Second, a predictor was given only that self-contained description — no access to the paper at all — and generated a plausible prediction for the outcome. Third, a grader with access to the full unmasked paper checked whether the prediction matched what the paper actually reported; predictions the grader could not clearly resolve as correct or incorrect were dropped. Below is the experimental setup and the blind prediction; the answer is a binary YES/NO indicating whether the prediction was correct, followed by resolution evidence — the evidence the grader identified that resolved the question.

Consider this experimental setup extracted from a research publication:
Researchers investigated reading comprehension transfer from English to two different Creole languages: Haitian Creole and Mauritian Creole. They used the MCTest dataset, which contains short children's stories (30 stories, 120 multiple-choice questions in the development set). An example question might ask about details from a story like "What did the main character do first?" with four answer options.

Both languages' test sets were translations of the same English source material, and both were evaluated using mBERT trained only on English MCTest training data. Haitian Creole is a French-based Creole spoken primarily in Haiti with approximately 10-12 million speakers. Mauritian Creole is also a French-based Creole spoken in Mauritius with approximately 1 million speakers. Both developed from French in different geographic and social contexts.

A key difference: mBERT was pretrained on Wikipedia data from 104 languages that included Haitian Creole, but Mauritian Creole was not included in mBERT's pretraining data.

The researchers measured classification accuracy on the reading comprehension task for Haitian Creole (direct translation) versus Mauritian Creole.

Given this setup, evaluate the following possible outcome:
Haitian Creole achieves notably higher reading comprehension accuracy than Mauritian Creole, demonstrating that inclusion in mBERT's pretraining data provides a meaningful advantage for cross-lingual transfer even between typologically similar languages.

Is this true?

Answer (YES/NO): NO